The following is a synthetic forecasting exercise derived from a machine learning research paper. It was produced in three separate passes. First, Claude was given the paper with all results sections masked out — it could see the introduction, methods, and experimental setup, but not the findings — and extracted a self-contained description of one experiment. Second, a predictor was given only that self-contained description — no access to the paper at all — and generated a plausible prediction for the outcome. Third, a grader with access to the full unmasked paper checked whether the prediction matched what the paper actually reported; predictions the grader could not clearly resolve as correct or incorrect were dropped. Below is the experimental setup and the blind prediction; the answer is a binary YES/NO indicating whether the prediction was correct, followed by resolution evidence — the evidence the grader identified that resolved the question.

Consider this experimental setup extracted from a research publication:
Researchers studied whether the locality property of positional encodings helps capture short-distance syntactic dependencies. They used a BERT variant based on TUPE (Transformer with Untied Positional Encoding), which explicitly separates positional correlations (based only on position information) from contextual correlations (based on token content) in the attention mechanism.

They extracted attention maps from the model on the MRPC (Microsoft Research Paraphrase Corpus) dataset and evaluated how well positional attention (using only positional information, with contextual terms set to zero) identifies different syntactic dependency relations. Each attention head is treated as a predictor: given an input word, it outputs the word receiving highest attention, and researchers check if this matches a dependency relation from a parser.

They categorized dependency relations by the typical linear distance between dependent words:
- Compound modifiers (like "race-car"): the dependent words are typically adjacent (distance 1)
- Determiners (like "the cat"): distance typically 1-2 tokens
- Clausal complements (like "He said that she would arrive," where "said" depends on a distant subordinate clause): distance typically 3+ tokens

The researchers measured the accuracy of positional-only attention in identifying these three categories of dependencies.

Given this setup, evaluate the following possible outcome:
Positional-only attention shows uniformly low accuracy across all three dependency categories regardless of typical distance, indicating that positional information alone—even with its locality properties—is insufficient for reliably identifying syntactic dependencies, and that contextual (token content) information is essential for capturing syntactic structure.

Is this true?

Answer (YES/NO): NO